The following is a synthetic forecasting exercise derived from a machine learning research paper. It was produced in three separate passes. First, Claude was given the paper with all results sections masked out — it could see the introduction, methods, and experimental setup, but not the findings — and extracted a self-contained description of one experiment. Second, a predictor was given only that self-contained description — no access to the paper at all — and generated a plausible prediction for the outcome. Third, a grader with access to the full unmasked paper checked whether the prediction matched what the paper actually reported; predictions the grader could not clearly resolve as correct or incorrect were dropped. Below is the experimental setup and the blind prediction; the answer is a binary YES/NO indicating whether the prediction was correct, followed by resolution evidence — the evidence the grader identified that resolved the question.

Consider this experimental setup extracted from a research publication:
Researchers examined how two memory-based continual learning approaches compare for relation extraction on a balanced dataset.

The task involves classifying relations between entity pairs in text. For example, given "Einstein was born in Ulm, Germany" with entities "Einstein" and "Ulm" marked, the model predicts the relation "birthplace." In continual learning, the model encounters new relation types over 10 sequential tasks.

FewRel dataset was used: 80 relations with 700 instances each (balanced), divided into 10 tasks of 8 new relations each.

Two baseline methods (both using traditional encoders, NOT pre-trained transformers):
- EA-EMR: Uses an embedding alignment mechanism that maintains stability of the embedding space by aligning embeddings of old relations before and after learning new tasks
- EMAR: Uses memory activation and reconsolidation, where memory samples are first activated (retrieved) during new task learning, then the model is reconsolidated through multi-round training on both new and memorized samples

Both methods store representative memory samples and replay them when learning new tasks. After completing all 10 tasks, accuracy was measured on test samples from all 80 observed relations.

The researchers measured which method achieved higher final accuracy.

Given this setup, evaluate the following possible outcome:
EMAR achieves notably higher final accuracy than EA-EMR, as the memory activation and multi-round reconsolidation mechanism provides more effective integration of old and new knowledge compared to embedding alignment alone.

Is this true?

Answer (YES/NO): YES